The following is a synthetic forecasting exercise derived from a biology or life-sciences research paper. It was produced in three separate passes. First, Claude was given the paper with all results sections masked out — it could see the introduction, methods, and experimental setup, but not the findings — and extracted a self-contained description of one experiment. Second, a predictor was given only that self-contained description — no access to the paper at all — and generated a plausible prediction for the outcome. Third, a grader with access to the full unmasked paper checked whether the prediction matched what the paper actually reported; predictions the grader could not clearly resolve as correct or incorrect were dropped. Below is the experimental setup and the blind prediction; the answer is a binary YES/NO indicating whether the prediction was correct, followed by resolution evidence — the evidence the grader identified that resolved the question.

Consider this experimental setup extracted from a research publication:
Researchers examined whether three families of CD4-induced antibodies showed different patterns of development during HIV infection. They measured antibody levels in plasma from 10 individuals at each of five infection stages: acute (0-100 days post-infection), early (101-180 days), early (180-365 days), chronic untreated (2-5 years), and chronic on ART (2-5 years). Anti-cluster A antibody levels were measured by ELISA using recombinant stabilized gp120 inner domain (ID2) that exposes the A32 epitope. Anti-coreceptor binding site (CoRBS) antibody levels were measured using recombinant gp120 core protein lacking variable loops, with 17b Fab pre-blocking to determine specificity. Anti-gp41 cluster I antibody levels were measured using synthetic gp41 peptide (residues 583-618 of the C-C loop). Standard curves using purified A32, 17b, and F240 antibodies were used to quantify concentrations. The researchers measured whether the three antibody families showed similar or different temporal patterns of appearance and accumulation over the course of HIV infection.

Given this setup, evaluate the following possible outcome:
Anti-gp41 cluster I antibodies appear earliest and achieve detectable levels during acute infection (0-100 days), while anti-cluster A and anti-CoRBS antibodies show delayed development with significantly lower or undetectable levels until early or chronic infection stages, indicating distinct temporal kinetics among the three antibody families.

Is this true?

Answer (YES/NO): YES